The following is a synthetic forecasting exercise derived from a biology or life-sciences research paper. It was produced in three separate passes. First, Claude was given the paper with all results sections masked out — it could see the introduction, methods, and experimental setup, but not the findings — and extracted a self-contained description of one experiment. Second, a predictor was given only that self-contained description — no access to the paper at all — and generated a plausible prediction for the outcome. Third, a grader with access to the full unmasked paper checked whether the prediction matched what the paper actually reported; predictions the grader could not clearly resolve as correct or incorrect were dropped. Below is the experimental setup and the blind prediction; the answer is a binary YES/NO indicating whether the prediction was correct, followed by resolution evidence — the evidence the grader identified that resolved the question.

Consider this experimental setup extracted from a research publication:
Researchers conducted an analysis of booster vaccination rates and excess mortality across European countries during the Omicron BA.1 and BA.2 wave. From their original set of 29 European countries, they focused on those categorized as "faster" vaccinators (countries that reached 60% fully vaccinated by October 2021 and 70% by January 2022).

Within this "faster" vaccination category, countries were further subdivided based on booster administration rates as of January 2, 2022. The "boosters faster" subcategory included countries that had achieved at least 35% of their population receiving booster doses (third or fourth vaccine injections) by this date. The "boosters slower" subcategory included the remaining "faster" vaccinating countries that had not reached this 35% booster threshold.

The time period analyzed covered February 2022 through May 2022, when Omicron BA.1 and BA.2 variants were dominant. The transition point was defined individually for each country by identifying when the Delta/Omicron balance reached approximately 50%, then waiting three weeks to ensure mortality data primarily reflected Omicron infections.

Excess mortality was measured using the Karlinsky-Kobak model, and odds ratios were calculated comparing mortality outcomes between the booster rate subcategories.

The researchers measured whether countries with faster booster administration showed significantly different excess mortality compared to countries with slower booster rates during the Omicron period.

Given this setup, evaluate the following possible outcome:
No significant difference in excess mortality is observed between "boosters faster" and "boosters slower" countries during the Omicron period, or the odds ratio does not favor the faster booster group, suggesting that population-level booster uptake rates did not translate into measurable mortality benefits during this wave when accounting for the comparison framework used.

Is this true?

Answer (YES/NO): NO